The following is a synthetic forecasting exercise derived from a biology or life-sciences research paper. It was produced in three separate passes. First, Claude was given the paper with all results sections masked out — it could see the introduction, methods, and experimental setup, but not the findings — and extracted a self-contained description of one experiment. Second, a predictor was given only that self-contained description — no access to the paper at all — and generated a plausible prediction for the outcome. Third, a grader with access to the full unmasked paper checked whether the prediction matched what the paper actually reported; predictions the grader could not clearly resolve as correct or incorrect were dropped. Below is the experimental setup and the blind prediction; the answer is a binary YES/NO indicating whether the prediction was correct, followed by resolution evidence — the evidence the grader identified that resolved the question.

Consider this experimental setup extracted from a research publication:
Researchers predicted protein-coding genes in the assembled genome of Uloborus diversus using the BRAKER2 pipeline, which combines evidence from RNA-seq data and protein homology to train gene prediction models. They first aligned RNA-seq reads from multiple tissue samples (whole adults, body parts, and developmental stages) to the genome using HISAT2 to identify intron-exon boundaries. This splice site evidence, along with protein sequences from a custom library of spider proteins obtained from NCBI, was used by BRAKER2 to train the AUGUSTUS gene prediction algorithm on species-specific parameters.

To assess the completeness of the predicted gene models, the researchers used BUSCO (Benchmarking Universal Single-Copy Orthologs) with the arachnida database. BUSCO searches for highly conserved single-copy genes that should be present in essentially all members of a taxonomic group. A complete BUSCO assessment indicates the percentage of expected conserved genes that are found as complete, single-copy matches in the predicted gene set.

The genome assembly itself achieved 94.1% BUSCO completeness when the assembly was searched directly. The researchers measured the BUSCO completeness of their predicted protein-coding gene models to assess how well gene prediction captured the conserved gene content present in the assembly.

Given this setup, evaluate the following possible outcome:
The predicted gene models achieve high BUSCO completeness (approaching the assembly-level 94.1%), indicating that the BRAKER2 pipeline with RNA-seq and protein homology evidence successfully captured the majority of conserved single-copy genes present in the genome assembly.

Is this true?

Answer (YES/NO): NO